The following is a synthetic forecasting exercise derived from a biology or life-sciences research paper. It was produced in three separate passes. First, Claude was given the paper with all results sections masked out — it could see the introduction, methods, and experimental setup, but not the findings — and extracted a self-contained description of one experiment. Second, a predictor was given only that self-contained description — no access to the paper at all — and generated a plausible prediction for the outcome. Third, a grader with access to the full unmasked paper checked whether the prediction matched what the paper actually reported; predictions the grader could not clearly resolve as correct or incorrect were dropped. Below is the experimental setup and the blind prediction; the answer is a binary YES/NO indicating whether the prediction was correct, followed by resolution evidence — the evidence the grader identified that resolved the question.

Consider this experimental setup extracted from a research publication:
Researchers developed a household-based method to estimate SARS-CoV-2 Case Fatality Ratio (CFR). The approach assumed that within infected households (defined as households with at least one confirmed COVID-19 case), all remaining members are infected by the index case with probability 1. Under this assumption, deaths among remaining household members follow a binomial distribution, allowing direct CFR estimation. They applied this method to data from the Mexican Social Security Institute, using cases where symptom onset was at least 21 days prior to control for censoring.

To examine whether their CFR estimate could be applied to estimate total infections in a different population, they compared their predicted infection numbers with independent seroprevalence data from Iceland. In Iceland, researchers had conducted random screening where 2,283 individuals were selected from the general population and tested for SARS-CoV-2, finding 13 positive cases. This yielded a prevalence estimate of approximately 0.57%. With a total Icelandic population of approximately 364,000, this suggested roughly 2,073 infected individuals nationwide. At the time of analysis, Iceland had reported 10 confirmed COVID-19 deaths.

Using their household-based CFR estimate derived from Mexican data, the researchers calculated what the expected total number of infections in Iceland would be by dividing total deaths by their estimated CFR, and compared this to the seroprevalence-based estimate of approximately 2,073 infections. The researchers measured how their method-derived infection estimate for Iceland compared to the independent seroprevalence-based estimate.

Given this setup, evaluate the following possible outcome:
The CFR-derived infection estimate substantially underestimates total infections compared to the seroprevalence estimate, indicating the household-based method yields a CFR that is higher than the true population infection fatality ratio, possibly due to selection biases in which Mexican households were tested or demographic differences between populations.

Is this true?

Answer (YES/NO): NO